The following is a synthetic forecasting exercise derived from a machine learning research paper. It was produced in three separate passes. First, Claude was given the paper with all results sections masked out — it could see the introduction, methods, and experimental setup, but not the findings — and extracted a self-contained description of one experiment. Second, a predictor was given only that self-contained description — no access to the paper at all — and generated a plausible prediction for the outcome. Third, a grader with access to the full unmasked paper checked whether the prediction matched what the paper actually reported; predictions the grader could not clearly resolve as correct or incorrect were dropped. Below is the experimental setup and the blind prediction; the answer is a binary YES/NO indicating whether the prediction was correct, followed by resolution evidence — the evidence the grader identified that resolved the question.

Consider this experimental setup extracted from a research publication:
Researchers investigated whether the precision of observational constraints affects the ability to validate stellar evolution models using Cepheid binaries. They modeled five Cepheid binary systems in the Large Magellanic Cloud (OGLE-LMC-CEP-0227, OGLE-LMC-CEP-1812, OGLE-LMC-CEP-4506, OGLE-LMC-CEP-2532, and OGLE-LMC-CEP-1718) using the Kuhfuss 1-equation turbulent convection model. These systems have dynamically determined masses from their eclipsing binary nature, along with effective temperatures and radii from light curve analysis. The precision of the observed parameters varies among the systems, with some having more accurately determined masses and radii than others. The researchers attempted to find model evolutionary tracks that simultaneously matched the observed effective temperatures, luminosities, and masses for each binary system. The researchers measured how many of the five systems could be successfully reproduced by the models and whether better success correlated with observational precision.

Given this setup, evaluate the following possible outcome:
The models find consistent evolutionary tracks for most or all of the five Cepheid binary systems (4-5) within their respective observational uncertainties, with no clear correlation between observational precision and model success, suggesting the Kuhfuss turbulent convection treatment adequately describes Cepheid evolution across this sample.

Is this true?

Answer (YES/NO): NO